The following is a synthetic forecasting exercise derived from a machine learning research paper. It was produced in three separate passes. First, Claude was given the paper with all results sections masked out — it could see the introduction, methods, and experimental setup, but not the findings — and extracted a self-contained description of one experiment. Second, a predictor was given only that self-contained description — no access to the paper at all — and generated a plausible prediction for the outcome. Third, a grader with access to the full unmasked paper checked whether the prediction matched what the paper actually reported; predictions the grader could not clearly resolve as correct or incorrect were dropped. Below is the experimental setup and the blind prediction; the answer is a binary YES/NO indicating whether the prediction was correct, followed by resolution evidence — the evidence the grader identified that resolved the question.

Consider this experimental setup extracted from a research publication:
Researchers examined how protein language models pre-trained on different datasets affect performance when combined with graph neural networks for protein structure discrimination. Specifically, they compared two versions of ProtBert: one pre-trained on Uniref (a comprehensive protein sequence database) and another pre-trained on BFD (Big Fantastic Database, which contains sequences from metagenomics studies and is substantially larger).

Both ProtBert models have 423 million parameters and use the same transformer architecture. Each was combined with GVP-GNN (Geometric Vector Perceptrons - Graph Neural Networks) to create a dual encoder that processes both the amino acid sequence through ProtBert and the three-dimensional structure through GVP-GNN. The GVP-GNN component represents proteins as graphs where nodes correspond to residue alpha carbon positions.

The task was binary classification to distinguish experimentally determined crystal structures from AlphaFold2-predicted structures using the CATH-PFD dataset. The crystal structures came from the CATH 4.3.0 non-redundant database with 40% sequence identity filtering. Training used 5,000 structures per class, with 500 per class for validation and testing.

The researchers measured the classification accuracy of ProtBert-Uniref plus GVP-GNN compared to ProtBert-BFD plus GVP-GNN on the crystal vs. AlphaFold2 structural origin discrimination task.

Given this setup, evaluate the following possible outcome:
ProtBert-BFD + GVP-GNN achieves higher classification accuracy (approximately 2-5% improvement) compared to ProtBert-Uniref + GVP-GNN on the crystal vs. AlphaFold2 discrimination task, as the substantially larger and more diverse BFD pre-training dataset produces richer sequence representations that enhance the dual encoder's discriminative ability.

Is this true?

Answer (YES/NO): NO